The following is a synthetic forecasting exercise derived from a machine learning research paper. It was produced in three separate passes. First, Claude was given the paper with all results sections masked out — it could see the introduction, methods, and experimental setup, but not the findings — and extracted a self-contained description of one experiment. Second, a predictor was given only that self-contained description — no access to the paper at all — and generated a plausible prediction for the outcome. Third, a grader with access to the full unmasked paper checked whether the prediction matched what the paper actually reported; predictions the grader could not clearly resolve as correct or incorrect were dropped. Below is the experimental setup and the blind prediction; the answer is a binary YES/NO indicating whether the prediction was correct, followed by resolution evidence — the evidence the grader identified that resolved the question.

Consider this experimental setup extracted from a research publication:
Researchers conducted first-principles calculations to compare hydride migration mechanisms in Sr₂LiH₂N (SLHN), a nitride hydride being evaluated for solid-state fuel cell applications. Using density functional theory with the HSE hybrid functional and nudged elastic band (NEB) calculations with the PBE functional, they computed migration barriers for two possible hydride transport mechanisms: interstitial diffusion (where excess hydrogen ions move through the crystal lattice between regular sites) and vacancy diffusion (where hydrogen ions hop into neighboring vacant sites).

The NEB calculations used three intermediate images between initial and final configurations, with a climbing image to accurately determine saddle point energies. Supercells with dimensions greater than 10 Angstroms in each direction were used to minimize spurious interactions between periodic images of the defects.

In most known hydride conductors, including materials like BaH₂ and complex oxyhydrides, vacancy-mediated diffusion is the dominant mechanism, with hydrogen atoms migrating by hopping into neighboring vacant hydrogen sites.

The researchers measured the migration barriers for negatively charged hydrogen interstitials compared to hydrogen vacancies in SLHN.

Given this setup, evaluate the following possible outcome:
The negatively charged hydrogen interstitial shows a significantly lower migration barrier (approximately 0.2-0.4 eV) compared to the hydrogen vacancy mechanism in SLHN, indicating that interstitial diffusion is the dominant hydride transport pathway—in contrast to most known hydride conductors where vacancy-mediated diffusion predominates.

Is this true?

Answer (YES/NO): NO